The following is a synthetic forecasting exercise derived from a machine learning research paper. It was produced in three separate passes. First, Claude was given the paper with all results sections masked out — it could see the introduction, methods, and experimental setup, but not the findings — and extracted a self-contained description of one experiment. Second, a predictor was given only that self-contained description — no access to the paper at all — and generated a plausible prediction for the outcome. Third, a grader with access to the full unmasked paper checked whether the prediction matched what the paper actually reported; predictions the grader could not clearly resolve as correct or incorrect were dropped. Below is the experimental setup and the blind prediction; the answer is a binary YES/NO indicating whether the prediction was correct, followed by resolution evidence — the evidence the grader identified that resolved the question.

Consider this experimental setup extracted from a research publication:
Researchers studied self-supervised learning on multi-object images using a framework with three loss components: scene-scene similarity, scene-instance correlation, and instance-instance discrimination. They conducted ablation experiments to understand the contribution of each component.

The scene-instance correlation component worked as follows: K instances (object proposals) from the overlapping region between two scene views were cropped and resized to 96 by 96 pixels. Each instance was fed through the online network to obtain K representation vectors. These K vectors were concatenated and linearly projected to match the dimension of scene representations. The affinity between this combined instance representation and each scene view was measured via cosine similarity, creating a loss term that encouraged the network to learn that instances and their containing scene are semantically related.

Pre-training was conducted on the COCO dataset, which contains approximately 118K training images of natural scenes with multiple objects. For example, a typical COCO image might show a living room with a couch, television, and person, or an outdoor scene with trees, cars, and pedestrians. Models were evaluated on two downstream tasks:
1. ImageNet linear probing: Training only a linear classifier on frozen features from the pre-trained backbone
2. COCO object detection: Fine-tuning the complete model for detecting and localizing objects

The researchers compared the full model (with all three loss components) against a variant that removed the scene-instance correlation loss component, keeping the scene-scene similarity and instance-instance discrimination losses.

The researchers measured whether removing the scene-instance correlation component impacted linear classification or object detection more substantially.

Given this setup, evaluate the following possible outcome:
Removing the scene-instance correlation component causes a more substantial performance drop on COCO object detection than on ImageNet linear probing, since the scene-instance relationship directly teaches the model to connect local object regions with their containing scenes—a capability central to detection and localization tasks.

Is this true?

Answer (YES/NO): NO